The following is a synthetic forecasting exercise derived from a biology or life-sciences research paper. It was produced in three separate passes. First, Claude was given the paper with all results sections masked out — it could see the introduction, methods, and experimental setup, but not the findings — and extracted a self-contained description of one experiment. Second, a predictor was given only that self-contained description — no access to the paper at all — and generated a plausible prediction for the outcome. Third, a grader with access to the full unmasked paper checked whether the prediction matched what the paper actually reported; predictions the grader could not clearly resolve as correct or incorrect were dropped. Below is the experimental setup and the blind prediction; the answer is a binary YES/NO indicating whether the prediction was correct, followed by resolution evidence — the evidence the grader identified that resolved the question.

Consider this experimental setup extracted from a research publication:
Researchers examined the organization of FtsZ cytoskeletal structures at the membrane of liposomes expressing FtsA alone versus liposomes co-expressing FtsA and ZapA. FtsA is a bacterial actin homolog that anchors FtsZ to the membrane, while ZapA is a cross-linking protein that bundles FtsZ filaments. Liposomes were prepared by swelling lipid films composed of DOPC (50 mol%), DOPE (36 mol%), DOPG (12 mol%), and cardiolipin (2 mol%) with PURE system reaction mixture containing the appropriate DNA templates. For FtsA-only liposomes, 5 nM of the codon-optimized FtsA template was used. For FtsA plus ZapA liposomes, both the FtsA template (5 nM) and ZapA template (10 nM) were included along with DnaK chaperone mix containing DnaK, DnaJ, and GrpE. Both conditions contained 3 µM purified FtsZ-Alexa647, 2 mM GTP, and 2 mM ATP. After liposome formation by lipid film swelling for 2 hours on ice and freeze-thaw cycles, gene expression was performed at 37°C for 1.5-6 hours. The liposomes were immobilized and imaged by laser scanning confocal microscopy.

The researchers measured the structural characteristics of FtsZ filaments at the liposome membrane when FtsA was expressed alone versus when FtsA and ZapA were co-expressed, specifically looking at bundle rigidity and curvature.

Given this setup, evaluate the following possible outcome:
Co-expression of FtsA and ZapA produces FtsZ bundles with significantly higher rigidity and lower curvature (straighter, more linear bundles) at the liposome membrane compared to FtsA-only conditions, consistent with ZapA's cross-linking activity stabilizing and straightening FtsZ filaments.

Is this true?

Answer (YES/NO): YES